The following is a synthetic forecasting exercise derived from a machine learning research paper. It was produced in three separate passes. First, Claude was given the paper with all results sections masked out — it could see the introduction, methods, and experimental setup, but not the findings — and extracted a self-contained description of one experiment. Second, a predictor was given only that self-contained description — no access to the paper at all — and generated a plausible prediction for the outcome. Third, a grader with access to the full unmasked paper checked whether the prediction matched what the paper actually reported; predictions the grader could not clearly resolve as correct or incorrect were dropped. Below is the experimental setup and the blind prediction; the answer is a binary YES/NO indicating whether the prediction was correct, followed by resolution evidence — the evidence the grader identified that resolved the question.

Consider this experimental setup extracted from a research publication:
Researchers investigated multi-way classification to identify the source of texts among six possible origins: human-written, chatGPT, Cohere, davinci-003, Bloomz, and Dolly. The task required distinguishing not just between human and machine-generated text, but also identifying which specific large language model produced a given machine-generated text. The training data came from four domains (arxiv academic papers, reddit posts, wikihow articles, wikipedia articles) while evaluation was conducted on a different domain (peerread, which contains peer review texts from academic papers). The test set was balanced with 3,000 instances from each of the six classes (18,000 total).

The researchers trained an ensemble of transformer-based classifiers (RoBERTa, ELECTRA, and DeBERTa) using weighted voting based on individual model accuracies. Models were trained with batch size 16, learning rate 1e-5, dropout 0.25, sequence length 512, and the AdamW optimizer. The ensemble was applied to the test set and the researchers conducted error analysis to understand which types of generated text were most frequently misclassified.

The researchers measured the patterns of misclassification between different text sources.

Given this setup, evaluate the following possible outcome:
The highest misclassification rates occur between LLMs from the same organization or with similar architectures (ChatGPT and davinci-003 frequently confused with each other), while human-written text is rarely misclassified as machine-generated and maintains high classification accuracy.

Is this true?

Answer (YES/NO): NO